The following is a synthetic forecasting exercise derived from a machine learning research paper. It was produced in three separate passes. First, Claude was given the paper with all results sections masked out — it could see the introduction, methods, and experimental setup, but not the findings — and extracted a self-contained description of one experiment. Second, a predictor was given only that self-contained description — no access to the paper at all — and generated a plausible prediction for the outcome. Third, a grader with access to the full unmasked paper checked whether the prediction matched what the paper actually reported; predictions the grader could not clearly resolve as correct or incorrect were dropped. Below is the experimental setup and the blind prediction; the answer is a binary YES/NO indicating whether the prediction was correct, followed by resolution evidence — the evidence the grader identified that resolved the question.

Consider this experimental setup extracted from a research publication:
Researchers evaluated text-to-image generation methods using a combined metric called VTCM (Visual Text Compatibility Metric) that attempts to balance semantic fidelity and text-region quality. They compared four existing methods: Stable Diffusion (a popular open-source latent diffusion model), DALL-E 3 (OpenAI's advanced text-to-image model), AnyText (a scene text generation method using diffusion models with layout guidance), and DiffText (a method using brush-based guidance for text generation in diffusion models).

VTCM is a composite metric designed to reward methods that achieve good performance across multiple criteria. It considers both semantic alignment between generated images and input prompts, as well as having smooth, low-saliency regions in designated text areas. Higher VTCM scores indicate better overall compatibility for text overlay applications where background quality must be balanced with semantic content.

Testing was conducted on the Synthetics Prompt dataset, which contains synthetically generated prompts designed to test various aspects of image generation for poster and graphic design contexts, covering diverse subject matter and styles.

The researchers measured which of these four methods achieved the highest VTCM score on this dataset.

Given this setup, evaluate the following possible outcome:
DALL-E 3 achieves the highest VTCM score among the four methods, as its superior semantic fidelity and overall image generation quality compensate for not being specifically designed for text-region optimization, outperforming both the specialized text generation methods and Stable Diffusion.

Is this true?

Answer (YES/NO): NO